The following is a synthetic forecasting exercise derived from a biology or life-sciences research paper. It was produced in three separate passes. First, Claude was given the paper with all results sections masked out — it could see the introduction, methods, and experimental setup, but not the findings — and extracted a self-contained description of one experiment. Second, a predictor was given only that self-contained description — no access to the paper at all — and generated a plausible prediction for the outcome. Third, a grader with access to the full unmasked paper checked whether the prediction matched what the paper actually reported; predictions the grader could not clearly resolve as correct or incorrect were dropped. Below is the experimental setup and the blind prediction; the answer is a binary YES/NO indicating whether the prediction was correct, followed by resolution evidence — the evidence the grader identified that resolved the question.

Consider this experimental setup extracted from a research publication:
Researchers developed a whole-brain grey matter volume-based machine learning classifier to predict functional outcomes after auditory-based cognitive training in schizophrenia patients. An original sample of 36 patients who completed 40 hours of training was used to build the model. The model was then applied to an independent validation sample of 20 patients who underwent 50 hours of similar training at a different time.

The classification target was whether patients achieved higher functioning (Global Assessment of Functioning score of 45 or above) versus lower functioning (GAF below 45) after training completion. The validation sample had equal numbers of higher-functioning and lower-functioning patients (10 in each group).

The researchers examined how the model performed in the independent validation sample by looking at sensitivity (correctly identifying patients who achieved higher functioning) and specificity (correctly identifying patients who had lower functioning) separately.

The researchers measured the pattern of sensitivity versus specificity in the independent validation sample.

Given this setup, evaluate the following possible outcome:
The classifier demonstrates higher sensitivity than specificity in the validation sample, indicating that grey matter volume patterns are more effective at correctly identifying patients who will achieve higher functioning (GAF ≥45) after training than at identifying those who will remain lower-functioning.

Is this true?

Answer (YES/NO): YES